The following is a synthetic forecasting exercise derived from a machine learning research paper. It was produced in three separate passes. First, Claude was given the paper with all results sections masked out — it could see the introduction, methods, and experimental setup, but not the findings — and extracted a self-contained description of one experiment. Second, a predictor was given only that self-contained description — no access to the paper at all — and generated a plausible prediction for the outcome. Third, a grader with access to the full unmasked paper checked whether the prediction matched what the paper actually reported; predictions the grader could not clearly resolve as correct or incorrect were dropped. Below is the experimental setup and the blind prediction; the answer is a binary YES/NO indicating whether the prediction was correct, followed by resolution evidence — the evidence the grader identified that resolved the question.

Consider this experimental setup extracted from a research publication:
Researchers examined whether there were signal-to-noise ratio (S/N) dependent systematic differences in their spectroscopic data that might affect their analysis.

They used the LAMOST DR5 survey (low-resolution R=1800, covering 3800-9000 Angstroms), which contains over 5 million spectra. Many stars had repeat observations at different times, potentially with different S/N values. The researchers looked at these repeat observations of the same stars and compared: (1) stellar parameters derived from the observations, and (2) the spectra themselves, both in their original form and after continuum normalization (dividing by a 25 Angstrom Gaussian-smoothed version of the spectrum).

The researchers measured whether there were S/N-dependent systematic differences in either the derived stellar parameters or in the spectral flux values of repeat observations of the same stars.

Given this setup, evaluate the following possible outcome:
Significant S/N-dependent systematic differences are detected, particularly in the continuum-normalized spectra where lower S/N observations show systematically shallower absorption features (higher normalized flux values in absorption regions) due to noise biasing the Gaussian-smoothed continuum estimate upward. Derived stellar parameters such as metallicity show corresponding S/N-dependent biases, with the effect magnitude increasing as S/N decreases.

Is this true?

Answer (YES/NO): NO